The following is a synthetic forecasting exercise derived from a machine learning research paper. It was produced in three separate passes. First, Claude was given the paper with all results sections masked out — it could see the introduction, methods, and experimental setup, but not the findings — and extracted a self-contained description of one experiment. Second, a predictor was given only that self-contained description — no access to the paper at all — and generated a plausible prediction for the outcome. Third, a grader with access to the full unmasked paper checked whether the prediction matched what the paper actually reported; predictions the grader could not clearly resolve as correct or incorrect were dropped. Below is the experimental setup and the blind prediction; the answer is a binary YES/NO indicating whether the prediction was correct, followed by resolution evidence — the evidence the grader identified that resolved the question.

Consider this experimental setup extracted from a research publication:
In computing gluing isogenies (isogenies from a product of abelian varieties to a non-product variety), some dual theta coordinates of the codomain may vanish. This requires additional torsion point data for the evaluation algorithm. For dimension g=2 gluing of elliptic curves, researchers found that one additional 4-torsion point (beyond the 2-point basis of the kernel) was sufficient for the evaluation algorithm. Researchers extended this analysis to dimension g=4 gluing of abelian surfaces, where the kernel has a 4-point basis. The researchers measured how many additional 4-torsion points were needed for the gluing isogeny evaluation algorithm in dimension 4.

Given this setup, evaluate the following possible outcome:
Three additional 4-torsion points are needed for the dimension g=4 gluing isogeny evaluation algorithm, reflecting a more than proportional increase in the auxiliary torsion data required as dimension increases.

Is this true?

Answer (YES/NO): NO